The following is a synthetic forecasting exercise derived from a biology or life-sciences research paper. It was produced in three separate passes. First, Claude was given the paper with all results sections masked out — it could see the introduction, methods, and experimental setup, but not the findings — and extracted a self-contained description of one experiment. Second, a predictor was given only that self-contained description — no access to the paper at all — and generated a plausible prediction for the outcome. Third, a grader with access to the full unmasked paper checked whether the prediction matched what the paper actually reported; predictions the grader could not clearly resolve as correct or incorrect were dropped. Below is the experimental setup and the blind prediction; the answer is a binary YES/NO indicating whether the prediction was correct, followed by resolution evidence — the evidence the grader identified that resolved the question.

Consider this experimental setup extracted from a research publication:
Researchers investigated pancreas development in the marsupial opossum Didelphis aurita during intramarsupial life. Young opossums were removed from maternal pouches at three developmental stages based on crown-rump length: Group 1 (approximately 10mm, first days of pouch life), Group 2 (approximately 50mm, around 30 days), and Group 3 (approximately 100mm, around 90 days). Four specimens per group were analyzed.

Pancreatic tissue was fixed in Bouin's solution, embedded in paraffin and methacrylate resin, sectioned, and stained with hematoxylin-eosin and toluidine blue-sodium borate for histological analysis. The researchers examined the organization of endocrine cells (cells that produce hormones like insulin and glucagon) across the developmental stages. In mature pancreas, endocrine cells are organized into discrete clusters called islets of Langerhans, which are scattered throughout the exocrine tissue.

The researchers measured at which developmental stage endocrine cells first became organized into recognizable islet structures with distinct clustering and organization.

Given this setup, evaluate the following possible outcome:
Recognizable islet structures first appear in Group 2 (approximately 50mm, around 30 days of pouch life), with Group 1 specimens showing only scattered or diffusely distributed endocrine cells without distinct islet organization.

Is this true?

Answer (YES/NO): YES